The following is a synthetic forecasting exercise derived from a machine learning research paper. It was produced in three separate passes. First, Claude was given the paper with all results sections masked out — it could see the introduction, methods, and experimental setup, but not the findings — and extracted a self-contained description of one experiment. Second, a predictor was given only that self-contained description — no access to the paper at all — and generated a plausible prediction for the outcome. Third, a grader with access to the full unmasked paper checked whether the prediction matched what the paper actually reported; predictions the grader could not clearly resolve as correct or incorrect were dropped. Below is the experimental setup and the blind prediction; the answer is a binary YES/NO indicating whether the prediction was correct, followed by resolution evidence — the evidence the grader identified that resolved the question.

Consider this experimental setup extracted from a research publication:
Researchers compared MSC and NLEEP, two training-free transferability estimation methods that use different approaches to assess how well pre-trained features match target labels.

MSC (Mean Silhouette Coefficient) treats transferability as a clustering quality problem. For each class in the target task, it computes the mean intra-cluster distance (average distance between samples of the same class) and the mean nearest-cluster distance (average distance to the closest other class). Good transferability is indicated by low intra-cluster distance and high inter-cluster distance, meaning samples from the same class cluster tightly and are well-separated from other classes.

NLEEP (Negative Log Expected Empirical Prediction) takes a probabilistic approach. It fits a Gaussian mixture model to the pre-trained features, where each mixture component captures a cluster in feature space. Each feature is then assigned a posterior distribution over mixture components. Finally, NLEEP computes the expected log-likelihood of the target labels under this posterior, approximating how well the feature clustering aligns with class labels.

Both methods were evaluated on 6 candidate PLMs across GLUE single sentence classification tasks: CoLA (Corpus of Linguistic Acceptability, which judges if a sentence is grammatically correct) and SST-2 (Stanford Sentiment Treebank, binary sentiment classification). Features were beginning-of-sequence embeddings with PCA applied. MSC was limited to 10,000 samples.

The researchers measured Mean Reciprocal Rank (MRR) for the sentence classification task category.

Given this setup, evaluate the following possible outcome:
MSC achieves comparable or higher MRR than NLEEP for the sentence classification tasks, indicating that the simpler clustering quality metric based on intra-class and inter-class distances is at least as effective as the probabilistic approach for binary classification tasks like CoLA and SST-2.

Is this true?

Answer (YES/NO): YES